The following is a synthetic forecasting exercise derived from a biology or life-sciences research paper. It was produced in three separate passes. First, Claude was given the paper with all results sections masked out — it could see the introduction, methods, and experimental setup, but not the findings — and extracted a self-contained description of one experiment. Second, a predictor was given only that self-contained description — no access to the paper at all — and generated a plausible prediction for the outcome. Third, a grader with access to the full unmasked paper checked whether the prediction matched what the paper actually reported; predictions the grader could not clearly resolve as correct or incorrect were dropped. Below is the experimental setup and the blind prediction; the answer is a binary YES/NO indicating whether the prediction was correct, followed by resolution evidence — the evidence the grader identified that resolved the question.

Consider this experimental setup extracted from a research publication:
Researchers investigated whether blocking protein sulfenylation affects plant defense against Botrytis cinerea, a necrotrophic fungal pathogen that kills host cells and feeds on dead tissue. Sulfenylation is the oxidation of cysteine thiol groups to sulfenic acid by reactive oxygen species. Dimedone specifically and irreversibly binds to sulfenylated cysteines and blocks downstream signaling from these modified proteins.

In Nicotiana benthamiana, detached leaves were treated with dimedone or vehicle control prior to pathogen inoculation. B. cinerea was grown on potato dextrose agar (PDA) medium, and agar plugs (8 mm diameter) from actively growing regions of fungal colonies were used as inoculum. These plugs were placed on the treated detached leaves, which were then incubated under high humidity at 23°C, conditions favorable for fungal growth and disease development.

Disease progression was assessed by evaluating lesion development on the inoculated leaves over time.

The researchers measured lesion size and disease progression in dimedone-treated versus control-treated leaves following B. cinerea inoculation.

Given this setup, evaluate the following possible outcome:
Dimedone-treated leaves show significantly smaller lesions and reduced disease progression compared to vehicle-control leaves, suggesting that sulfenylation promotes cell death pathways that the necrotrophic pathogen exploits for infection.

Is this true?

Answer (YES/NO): NO